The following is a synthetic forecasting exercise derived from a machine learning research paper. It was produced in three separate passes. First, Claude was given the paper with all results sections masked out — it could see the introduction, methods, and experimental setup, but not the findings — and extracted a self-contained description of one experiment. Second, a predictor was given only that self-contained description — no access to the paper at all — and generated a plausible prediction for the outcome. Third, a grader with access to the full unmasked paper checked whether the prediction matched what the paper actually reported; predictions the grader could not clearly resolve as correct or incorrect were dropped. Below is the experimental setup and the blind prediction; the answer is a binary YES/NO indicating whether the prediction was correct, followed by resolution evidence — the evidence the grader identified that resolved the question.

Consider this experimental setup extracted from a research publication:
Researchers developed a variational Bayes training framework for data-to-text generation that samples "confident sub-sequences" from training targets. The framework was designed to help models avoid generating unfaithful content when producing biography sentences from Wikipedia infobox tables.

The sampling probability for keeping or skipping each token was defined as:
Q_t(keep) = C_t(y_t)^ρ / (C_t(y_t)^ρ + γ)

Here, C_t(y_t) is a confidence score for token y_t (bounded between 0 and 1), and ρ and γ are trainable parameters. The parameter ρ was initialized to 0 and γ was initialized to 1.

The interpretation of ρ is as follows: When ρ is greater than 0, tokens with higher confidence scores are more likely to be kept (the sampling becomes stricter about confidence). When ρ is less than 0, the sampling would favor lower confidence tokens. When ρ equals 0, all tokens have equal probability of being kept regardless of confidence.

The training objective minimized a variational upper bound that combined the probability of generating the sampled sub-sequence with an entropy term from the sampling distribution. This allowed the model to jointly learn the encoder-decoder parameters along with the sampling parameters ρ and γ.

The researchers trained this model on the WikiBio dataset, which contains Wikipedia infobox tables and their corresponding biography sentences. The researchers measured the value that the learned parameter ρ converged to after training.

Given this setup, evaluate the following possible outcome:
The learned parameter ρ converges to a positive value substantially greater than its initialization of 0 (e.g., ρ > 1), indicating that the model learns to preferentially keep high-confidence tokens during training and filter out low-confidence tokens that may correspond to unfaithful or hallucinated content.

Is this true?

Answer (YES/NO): YES